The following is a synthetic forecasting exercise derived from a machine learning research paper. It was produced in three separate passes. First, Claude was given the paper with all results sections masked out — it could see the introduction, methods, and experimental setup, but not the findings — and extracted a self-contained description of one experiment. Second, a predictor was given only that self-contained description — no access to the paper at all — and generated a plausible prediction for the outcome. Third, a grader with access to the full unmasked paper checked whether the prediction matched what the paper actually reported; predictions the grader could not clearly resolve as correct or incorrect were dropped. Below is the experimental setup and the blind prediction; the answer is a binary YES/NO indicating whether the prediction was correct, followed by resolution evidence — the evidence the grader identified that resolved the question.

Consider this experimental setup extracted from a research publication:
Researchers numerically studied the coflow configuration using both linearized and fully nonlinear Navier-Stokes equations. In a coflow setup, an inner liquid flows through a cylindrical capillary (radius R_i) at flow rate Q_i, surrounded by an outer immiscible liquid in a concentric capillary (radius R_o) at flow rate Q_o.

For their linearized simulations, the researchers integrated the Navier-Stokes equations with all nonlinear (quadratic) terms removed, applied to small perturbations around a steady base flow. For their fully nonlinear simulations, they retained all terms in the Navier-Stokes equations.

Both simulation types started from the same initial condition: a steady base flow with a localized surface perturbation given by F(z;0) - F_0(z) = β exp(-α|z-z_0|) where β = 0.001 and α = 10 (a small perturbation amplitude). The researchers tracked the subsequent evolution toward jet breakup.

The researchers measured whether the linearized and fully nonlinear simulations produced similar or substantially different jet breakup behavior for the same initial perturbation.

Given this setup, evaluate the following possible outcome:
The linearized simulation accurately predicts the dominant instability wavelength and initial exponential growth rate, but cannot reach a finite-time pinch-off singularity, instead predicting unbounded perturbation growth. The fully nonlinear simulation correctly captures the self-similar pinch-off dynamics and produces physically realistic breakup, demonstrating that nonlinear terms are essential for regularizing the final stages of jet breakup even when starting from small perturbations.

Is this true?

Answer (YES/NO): NO